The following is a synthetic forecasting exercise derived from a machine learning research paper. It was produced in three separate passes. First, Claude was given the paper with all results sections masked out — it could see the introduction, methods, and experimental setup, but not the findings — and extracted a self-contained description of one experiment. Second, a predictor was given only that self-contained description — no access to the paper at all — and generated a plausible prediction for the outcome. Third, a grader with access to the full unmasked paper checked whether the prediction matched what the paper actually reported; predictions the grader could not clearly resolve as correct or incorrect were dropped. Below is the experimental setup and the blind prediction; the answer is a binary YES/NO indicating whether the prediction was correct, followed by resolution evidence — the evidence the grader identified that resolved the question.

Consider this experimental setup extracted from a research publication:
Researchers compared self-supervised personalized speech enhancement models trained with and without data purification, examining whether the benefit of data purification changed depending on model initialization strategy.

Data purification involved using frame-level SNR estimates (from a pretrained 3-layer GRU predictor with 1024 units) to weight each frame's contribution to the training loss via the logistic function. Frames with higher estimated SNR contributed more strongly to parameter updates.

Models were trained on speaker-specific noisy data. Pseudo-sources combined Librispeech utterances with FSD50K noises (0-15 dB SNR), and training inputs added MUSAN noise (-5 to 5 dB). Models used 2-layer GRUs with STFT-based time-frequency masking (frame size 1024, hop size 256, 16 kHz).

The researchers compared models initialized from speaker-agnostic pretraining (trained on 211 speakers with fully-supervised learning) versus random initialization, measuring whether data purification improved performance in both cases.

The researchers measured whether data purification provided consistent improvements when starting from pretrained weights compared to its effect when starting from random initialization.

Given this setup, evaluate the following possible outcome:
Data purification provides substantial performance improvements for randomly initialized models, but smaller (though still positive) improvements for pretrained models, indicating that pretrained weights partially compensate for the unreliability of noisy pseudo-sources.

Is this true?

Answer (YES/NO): NO